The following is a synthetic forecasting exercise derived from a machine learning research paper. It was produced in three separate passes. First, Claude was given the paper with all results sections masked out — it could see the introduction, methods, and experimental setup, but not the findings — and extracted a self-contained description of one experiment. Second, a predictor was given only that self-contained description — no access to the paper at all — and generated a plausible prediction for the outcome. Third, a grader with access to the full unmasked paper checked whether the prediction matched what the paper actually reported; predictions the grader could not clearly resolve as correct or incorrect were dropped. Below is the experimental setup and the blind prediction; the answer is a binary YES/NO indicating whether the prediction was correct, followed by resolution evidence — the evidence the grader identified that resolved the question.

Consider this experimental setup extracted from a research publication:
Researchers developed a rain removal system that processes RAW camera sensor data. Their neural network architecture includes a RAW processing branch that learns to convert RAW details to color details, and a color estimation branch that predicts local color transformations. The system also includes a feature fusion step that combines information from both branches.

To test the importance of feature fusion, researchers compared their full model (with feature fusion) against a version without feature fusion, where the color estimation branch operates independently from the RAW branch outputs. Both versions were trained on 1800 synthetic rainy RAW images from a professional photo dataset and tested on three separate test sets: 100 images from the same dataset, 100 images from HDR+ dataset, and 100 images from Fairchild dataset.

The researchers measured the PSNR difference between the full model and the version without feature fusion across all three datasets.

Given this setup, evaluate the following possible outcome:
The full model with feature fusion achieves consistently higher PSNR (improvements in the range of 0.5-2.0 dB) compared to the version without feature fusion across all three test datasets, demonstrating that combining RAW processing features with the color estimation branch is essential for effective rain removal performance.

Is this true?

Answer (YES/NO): NO